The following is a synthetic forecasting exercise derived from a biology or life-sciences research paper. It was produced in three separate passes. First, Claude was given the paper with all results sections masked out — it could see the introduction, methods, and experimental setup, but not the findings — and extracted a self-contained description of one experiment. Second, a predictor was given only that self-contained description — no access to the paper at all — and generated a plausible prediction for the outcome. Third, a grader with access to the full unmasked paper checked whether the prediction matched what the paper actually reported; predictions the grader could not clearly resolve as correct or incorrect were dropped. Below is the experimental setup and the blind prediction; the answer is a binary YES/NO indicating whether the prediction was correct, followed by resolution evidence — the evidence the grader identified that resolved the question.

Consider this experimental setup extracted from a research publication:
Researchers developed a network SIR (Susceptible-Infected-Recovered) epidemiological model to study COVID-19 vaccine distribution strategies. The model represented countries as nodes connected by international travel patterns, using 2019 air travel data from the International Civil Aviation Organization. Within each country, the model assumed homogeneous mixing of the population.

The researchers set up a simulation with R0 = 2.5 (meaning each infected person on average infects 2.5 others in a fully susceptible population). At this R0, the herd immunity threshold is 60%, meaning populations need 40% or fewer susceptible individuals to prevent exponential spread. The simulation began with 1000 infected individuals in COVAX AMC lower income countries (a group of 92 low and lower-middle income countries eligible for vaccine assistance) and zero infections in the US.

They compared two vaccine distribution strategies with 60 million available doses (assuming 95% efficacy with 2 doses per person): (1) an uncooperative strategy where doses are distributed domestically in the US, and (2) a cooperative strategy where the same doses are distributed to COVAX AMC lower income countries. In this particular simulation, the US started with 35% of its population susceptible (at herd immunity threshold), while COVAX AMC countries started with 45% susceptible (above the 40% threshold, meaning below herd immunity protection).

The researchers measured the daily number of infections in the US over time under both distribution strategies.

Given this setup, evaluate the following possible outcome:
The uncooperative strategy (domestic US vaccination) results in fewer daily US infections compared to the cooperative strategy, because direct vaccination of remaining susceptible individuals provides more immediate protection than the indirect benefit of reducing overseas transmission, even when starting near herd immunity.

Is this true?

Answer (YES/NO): NO